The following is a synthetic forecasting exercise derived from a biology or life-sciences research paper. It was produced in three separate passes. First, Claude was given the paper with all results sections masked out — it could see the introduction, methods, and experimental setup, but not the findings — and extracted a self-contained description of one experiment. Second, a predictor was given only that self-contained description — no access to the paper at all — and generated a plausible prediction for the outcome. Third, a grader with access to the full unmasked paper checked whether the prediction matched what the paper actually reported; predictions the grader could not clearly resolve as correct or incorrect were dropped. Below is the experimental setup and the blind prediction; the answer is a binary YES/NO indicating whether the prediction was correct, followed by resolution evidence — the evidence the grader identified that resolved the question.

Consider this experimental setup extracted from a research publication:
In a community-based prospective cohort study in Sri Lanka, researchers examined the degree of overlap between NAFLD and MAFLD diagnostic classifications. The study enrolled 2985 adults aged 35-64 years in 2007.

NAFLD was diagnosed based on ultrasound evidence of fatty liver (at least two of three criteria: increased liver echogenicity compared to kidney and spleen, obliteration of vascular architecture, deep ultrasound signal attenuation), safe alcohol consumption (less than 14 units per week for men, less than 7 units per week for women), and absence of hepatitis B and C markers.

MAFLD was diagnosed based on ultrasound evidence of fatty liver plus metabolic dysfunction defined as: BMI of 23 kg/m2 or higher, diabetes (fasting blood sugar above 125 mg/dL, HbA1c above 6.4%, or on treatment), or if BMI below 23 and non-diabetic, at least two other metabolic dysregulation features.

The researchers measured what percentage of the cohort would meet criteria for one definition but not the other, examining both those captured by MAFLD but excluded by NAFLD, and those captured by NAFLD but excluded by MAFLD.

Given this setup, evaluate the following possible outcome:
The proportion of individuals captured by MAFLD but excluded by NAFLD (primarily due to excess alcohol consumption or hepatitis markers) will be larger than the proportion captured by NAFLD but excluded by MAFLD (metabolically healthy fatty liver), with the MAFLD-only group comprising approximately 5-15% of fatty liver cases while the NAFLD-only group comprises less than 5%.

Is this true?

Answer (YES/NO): YES